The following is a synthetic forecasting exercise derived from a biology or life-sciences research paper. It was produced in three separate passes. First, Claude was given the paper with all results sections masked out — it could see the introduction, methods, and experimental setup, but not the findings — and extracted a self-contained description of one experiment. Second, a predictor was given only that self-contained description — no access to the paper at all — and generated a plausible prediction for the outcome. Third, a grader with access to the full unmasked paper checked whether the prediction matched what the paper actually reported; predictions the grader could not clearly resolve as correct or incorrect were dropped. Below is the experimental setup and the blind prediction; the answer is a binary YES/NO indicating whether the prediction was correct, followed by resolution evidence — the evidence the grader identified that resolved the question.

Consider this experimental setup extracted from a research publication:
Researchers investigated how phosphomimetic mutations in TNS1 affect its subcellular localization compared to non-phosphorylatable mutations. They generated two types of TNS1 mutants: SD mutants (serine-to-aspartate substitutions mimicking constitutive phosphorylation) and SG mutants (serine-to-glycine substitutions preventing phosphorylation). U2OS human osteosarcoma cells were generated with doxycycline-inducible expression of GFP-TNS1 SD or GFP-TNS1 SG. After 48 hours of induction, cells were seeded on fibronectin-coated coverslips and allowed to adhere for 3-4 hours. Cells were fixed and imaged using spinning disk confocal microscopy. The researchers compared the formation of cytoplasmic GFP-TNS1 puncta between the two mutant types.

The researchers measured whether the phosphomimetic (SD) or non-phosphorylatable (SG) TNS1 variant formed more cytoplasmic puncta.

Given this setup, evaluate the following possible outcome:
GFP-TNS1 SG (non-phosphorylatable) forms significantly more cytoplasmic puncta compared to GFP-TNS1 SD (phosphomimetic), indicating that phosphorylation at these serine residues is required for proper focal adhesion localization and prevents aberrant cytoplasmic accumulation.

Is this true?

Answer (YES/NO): YES